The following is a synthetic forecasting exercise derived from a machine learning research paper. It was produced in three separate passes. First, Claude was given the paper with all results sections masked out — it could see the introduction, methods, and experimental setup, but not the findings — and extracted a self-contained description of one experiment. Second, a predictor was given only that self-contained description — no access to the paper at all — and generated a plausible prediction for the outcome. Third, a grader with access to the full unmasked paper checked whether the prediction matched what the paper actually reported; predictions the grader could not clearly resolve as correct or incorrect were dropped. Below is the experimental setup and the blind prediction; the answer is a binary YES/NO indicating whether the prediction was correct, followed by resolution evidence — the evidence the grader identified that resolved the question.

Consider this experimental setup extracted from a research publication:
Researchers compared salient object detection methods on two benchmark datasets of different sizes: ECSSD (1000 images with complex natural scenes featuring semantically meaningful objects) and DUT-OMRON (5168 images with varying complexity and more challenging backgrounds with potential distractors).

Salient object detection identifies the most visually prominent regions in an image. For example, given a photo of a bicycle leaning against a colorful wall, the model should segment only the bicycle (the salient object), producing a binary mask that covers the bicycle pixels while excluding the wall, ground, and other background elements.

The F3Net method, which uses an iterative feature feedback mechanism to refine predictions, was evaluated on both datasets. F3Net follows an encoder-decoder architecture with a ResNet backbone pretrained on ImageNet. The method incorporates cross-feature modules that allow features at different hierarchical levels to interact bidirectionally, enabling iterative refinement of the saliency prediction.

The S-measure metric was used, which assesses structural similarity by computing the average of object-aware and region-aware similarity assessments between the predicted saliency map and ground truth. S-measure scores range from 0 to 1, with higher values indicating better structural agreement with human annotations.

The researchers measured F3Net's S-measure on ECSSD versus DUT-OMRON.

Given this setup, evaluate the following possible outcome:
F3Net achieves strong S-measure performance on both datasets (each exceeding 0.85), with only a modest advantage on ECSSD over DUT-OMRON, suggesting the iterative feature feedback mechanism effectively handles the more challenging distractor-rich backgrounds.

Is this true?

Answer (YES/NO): NO